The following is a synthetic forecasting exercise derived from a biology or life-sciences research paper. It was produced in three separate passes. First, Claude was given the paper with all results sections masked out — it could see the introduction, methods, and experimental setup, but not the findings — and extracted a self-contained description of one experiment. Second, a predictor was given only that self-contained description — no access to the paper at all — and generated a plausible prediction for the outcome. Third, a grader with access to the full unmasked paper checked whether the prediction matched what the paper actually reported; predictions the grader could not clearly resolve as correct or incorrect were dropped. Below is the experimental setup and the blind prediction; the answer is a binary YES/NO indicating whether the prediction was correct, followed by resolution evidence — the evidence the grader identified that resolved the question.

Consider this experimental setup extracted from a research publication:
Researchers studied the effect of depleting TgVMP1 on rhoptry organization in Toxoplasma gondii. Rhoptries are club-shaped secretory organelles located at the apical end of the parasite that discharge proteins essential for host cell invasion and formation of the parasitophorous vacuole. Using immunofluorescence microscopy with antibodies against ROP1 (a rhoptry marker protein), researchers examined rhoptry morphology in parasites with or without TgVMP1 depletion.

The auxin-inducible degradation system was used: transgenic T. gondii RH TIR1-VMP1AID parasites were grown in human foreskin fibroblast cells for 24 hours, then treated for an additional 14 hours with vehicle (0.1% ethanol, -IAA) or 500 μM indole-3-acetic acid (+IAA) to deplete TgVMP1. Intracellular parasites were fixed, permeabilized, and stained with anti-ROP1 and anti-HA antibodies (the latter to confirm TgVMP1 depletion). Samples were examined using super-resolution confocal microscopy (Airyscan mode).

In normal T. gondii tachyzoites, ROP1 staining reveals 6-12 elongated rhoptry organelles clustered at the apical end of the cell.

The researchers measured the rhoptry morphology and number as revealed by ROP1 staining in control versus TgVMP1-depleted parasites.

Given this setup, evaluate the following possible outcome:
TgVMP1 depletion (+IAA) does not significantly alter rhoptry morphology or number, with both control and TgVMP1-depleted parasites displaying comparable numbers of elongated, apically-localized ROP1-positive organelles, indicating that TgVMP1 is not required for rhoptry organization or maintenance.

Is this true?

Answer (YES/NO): NO